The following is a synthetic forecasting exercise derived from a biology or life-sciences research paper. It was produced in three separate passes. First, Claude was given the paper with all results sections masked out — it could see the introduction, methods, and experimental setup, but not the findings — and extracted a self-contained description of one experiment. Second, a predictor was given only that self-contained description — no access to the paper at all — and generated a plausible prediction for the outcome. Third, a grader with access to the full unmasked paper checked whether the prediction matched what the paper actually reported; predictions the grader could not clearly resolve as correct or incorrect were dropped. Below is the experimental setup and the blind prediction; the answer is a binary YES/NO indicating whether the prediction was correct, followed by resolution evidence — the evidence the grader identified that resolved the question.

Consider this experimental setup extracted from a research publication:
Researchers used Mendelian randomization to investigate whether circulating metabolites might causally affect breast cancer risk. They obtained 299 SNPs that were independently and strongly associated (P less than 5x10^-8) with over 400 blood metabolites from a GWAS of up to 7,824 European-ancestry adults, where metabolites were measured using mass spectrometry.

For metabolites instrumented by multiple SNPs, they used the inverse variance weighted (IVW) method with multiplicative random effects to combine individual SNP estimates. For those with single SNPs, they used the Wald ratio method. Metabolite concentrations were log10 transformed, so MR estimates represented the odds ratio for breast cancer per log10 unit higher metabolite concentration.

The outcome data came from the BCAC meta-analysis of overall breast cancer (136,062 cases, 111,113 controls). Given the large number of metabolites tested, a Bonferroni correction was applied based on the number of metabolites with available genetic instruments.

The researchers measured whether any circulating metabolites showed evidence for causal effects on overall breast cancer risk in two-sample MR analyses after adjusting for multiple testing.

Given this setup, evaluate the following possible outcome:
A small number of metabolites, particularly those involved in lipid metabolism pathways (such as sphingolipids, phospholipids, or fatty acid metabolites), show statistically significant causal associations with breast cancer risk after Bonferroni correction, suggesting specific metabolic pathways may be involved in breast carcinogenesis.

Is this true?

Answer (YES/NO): NO